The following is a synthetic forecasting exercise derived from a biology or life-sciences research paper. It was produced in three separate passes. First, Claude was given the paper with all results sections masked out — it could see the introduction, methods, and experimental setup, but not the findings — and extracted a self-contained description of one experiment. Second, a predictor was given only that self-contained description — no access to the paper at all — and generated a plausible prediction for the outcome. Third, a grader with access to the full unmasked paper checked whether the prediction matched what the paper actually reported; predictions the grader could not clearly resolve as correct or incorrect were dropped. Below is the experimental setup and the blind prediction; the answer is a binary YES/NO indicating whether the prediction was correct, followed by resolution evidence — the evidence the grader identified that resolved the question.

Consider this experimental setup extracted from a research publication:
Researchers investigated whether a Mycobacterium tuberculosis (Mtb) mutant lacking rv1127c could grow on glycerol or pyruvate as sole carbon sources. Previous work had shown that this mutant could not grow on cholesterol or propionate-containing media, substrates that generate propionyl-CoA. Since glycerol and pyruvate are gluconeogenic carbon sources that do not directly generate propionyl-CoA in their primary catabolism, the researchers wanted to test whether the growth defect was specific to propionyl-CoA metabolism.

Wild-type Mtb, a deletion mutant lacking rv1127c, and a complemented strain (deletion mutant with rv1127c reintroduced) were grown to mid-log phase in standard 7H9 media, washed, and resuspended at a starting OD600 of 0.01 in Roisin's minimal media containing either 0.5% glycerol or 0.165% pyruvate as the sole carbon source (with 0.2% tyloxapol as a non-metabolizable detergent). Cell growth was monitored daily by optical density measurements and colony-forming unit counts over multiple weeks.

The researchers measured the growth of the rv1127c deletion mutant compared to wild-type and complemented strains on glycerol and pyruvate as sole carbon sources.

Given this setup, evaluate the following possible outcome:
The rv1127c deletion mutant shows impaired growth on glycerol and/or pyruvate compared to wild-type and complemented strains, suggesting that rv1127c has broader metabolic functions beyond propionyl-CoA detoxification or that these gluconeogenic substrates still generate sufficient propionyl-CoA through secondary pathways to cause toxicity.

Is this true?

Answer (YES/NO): YES